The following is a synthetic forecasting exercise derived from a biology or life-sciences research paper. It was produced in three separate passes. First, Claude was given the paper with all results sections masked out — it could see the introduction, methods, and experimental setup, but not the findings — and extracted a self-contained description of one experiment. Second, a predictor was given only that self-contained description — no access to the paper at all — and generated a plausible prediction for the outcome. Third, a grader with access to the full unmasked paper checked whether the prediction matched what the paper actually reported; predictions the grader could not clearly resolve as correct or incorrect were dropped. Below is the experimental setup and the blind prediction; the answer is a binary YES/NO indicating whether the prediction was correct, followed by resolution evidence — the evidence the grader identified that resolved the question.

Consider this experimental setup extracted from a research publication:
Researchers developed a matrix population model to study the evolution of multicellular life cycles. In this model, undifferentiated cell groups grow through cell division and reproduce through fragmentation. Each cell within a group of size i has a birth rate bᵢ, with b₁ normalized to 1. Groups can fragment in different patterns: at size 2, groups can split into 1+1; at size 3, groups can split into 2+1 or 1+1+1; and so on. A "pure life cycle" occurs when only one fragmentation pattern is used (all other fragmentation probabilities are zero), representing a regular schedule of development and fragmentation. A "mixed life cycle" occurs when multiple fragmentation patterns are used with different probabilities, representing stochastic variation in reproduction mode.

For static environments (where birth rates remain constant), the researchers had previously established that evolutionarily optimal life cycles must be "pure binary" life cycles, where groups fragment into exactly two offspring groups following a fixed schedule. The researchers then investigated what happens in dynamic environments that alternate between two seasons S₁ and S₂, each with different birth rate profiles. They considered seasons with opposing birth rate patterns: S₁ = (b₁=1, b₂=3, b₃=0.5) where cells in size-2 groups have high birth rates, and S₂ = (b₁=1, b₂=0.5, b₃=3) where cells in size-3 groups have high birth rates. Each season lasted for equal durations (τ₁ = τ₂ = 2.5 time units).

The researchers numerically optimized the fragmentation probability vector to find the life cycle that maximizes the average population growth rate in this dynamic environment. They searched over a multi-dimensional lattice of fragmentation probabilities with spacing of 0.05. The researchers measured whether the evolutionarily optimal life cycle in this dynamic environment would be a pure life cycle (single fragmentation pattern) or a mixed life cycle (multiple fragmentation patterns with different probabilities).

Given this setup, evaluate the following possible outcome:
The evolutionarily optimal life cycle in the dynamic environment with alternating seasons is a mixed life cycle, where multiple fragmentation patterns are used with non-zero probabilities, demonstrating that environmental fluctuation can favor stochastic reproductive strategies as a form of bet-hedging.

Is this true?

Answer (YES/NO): NO